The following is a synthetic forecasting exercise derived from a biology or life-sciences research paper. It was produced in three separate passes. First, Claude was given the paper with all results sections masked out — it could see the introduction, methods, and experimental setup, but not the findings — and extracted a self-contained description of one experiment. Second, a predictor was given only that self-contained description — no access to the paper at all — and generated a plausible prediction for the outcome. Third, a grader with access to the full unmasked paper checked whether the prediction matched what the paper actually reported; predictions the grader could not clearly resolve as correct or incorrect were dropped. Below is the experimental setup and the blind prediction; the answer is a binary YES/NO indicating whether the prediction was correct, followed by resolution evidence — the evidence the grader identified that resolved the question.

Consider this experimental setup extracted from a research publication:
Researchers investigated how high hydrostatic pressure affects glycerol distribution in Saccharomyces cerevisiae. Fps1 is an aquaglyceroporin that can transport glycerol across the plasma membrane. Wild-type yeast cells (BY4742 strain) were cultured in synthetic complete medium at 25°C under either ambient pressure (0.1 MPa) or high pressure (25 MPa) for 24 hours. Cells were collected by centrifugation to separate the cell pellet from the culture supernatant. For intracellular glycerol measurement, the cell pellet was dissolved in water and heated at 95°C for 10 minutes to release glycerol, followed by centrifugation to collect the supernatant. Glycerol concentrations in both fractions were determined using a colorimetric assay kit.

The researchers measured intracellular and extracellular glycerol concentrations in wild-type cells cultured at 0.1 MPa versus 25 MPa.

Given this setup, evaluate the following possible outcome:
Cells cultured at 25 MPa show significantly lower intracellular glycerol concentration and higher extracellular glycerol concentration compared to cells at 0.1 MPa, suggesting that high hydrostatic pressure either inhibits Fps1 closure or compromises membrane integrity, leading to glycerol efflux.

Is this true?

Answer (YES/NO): YES